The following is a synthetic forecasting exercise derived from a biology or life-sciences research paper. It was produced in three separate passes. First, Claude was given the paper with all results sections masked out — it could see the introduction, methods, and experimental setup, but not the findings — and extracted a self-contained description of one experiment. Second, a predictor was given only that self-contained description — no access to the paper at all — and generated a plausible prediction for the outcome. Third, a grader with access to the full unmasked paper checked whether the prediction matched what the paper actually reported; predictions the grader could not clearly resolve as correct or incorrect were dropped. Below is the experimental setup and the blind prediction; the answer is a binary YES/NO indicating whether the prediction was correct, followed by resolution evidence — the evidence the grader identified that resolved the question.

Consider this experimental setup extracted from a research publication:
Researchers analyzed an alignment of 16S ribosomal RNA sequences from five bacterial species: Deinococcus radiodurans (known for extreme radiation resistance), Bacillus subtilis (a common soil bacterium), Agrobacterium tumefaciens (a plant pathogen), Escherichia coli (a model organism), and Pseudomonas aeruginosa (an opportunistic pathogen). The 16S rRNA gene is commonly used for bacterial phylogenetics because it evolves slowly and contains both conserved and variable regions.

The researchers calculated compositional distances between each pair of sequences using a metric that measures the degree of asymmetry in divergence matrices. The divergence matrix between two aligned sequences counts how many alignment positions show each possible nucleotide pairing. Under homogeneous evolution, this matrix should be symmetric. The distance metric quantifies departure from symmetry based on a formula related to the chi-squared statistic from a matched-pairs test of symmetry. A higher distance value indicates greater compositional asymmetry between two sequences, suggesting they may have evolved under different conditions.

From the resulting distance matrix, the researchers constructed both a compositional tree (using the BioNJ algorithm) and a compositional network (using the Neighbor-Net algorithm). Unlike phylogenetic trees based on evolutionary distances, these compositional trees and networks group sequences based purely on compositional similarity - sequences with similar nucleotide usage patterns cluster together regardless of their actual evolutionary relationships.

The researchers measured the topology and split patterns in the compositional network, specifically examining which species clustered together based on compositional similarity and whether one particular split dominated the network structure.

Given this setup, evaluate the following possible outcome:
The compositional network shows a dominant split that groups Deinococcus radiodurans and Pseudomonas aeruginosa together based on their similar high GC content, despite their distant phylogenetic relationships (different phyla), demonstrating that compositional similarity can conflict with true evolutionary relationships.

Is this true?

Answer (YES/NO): NO